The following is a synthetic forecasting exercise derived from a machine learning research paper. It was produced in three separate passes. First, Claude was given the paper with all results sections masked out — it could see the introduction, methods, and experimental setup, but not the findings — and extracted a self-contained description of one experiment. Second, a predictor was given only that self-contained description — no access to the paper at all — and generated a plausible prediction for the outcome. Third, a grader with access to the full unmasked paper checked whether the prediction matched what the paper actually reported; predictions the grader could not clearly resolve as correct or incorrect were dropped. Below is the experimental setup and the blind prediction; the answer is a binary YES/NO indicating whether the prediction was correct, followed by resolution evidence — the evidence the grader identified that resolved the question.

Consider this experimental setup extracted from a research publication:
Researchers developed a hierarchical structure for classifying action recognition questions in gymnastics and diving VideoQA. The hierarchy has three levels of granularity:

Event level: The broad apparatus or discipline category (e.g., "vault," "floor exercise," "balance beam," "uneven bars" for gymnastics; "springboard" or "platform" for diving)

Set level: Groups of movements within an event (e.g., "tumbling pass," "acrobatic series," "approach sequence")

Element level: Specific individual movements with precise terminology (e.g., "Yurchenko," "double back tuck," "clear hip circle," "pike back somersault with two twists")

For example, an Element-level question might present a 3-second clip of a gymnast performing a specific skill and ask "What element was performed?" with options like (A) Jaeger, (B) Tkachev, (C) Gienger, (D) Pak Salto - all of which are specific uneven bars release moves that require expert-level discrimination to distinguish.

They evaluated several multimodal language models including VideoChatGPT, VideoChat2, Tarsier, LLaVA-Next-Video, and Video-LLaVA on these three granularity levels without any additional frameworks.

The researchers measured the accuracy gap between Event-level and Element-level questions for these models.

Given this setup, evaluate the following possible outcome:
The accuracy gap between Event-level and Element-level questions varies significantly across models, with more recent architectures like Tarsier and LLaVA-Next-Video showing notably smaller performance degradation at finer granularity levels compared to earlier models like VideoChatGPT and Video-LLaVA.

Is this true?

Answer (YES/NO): NO